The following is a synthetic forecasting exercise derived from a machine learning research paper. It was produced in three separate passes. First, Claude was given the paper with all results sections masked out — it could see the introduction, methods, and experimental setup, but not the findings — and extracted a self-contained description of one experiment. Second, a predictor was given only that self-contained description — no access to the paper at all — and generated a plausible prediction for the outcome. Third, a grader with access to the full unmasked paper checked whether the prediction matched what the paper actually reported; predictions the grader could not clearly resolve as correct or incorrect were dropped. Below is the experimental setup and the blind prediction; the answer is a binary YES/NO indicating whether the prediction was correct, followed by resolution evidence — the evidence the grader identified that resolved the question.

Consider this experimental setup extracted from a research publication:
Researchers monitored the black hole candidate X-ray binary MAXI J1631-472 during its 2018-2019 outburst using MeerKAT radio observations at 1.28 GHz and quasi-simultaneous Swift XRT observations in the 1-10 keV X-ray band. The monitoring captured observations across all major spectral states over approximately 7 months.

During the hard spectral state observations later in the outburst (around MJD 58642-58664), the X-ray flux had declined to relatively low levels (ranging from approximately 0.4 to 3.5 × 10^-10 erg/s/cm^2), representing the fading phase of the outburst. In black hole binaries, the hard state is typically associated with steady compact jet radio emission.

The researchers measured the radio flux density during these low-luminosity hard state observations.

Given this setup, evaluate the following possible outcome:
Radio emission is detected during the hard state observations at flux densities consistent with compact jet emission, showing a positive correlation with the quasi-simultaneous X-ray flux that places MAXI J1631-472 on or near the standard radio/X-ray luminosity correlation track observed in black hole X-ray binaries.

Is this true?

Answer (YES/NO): YES